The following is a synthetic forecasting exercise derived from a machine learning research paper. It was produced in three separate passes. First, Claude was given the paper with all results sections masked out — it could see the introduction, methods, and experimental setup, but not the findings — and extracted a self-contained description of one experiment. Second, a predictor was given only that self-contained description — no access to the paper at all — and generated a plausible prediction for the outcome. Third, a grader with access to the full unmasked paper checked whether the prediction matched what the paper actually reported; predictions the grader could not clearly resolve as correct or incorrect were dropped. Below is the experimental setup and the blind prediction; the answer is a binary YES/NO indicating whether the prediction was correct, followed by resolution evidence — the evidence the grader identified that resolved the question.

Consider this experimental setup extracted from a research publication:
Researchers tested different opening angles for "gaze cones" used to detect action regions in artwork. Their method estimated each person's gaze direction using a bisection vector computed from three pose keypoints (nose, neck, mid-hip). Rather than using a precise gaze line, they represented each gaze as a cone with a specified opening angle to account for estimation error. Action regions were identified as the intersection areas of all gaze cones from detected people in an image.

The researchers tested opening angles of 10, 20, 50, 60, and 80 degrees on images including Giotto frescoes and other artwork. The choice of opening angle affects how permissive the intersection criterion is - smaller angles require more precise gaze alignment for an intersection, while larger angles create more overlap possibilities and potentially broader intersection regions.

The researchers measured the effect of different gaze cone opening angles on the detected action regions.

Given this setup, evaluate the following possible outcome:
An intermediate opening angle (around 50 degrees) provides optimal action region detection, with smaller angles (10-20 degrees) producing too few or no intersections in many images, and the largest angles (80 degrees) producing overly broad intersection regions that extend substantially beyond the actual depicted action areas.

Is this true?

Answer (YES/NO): NO